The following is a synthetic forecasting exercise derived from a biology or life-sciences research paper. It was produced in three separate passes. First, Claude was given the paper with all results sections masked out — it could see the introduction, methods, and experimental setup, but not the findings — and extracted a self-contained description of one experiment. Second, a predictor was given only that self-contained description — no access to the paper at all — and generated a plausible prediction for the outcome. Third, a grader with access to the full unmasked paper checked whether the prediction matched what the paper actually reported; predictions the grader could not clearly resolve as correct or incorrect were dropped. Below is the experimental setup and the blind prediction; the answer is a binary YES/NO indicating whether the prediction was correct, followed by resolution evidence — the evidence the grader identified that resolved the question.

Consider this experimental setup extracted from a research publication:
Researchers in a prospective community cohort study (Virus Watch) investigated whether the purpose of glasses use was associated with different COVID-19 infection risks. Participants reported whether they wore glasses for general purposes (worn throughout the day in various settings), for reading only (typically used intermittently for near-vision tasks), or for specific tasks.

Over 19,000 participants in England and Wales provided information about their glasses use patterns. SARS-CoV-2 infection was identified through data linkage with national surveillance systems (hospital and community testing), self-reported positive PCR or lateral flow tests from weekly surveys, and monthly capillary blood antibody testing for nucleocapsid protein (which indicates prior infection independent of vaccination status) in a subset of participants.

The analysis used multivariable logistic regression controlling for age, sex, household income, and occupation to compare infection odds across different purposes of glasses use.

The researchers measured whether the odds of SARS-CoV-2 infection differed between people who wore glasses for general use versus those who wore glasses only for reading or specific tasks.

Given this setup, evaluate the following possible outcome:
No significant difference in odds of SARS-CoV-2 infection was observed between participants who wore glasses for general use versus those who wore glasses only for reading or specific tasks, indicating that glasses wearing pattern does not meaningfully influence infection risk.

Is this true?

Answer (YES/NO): YES